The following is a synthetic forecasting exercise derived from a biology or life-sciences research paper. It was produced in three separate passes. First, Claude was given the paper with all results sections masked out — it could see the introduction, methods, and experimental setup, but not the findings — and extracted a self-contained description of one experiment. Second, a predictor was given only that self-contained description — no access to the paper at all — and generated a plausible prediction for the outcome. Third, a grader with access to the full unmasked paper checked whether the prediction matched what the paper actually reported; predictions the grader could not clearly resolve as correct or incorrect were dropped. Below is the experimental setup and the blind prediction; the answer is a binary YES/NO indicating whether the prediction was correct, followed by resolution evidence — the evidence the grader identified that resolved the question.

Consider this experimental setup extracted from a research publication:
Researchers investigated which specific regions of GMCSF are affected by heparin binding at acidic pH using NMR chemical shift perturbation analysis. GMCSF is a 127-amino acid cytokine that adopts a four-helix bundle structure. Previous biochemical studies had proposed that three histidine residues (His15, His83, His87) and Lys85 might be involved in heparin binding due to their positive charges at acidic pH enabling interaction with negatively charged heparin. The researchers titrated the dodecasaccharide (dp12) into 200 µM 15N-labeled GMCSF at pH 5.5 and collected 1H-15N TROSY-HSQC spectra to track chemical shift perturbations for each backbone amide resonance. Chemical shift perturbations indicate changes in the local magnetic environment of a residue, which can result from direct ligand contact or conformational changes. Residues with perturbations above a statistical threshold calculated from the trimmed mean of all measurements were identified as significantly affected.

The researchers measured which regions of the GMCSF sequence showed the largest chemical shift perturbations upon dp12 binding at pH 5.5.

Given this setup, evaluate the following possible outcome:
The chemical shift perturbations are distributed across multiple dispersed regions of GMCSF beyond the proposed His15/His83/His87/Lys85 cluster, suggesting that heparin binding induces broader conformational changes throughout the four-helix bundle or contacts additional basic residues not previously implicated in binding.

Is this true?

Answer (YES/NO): YES